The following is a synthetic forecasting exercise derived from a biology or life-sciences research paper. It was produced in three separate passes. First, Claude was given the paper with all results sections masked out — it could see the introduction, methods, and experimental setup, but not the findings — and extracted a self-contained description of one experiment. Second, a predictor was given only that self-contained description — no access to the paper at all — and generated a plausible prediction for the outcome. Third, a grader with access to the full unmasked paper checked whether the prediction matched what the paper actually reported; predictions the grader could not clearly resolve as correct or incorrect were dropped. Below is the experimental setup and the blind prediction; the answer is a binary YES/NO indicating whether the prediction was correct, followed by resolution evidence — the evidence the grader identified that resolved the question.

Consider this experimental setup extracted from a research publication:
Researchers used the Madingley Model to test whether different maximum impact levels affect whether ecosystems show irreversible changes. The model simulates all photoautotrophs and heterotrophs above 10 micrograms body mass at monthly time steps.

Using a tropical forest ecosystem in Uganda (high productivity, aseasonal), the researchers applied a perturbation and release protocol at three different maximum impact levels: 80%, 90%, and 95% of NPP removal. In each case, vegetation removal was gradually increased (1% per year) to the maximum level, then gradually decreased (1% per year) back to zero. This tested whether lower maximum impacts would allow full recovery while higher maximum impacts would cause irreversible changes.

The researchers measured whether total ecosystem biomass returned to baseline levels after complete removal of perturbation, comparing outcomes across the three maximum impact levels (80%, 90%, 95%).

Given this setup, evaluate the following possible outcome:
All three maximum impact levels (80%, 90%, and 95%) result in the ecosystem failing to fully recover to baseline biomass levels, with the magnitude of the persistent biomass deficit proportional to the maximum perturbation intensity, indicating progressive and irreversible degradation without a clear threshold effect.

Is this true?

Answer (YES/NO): NO